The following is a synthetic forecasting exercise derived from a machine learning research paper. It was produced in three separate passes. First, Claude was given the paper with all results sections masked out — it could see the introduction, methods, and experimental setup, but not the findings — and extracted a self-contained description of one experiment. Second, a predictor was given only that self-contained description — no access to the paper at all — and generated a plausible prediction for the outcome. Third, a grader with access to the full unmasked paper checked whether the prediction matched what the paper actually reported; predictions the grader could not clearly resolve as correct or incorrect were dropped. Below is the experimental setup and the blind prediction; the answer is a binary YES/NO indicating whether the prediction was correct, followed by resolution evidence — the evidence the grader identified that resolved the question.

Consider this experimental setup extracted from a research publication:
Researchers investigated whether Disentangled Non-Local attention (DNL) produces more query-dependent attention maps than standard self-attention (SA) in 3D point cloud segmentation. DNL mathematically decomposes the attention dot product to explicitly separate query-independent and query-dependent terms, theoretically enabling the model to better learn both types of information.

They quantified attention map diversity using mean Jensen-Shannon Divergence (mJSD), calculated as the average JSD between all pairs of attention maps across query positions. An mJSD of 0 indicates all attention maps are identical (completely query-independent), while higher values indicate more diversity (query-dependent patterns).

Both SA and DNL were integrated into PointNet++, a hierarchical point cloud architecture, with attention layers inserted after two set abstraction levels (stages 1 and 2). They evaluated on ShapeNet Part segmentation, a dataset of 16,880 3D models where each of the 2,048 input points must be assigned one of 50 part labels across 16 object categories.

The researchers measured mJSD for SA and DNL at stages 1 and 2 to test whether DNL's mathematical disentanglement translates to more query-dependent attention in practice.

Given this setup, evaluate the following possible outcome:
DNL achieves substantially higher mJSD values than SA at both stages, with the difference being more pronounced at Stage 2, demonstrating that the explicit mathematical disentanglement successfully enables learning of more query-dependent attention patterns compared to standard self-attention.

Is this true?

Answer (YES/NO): NO